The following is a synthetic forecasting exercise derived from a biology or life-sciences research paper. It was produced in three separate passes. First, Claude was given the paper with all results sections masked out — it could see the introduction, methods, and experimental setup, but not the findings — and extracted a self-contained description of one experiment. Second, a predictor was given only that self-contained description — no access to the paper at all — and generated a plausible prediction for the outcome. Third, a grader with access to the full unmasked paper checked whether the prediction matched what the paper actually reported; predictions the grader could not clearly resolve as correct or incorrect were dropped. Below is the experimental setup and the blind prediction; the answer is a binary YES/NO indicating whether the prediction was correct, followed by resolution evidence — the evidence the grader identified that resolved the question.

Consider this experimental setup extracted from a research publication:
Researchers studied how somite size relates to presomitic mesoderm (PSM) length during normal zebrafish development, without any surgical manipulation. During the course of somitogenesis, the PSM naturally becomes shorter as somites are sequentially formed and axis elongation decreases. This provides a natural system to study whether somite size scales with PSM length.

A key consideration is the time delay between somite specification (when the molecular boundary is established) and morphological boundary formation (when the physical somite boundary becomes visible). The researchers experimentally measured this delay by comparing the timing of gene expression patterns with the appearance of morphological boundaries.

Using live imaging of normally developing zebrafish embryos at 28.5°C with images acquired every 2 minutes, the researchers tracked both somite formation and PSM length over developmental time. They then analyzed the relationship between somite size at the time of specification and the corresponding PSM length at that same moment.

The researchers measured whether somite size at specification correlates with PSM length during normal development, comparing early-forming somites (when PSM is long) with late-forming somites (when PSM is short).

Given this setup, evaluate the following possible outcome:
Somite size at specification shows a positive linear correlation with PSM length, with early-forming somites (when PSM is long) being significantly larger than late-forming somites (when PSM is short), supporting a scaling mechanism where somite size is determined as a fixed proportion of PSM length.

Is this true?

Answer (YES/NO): YES